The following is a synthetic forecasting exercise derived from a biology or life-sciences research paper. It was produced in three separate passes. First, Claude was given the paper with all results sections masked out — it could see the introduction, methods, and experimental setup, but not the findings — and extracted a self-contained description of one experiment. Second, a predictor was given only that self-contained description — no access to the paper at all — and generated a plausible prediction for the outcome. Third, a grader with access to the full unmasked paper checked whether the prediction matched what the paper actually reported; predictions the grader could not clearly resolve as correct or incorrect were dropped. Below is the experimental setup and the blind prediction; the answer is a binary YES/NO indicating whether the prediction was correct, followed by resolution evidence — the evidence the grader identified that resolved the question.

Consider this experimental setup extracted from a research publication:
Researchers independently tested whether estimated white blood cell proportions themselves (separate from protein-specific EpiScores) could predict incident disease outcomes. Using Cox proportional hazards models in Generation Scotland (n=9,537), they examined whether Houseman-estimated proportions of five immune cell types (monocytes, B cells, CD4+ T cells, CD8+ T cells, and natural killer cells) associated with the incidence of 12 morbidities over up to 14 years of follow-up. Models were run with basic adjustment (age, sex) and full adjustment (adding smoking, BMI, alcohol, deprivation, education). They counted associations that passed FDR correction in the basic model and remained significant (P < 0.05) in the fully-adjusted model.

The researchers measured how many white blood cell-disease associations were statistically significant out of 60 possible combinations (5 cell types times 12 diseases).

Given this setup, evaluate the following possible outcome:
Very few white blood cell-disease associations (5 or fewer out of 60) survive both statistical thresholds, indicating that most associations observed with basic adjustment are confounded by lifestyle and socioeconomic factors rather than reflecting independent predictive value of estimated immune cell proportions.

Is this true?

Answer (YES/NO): YES